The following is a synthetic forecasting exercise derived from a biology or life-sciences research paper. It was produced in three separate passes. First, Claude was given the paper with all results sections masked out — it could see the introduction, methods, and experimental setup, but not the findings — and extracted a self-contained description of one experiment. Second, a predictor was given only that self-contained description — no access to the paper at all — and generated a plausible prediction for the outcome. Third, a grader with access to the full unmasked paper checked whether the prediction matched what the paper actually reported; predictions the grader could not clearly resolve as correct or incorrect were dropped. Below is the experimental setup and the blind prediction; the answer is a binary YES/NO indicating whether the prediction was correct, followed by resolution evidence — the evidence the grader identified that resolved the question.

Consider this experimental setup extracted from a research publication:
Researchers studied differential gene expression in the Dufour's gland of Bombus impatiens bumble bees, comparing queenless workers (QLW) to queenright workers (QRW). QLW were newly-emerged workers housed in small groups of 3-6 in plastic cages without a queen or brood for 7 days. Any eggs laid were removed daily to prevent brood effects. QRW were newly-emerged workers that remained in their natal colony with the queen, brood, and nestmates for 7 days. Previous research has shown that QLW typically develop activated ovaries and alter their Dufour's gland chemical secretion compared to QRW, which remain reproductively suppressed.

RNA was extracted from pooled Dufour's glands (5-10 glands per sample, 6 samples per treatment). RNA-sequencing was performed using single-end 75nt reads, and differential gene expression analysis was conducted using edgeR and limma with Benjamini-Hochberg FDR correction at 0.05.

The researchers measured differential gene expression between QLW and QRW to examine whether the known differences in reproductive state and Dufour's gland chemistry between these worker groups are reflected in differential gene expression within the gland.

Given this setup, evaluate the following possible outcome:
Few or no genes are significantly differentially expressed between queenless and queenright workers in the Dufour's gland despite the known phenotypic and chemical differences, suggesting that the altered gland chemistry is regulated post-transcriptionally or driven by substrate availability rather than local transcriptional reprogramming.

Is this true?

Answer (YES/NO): YES